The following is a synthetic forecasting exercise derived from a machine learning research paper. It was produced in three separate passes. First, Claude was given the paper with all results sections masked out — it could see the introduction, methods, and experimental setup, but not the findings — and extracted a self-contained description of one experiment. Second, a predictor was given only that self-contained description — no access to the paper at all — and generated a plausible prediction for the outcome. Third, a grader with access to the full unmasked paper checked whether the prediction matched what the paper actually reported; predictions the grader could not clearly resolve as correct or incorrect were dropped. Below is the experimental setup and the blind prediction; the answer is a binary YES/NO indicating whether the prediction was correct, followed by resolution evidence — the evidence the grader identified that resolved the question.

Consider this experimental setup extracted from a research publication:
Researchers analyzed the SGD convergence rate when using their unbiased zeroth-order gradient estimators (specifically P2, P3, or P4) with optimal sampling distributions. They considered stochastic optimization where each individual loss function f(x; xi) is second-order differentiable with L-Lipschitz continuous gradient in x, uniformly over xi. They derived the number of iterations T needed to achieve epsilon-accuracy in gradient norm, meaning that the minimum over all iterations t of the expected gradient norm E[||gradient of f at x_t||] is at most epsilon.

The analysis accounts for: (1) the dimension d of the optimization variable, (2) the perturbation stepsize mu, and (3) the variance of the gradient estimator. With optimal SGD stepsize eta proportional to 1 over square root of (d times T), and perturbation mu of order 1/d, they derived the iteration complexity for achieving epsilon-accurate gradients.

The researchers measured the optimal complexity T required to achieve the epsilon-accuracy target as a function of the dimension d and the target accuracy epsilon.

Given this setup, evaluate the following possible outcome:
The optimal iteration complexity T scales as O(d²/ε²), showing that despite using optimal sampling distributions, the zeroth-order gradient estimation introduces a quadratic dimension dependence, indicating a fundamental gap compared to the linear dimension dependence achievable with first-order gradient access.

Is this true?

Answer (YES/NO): NO